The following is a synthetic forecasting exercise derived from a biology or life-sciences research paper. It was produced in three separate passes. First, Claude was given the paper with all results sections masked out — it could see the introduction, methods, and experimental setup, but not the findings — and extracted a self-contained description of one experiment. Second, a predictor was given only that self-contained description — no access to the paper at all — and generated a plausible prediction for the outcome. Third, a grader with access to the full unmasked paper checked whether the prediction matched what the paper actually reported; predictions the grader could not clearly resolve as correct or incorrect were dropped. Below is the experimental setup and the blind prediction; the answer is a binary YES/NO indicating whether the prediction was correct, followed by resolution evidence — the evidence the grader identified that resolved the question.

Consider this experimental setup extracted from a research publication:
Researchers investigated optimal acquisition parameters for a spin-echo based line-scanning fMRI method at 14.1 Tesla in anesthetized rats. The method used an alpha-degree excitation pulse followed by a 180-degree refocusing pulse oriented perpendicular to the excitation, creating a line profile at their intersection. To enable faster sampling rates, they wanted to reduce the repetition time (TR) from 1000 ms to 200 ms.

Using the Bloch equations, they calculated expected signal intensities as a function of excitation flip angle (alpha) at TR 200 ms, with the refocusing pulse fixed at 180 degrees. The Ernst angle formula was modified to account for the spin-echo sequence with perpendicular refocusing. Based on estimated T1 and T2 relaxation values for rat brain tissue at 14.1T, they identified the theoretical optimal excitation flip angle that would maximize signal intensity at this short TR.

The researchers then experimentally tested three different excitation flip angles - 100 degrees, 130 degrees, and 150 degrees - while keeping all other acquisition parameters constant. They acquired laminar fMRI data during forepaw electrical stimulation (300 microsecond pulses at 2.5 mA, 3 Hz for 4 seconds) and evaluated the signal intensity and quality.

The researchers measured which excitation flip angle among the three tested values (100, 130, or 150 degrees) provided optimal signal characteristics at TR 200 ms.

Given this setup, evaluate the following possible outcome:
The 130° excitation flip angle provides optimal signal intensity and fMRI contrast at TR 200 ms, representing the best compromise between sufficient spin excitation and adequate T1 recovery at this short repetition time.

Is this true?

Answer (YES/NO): NO